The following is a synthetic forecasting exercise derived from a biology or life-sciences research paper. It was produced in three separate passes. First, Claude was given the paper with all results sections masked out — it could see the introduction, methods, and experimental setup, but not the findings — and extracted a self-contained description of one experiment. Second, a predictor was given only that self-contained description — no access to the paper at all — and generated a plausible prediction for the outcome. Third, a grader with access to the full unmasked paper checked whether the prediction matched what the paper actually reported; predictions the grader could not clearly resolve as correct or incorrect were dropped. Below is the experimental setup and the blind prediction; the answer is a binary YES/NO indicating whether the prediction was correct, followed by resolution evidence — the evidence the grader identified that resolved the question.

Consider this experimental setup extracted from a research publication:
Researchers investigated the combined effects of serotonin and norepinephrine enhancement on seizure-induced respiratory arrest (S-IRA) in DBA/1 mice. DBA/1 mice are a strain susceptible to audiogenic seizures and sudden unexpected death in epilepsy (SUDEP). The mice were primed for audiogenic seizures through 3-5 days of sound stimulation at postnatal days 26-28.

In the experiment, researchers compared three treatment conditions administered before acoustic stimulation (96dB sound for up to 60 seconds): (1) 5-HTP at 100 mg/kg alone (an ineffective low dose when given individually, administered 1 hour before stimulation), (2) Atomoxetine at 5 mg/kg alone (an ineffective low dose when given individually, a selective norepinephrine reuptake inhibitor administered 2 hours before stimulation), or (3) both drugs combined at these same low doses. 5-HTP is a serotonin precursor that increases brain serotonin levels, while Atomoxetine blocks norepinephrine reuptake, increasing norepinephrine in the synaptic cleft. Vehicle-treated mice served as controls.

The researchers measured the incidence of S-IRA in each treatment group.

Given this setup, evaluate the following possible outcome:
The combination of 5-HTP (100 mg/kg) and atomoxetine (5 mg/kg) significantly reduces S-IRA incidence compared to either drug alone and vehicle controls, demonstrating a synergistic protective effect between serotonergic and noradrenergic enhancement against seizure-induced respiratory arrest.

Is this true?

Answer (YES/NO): YES